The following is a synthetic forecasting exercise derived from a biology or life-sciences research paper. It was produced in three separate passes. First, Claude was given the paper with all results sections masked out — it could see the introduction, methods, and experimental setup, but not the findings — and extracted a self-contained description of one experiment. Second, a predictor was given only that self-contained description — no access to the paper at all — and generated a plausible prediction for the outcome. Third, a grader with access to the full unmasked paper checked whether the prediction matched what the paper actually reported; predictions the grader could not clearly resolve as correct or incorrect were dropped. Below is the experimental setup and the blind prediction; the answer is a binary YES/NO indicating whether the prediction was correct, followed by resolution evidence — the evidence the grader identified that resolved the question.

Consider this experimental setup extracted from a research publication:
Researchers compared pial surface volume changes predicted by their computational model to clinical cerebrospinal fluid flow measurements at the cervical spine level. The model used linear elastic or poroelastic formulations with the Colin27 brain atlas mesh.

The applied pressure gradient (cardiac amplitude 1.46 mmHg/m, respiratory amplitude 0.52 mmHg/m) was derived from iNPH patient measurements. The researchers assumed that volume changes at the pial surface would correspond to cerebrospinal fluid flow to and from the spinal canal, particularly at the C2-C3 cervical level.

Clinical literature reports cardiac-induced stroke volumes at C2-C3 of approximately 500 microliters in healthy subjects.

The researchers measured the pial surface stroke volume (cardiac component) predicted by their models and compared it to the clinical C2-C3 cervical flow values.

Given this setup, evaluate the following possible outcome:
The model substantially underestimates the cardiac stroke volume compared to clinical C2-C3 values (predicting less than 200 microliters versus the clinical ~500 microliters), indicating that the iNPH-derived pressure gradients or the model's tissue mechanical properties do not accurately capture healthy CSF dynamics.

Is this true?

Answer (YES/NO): NO